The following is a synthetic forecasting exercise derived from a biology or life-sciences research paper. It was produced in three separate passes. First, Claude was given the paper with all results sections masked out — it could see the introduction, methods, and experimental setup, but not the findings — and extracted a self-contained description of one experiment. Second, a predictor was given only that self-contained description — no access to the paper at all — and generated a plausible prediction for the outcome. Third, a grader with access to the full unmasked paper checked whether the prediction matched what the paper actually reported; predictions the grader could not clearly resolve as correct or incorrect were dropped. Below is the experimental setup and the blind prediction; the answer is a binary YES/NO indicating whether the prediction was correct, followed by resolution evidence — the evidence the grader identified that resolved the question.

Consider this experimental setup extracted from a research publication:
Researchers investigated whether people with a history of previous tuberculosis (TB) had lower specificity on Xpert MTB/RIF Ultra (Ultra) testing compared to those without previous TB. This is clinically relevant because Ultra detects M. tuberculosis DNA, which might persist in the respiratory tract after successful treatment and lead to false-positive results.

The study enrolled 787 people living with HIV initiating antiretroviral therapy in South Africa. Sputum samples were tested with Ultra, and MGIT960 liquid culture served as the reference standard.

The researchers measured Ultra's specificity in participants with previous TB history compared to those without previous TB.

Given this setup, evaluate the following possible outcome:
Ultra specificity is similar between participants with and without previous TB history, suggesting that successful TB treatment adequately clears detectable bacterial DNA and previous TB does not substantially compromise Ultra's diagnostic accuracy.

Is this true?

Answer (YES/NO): YES